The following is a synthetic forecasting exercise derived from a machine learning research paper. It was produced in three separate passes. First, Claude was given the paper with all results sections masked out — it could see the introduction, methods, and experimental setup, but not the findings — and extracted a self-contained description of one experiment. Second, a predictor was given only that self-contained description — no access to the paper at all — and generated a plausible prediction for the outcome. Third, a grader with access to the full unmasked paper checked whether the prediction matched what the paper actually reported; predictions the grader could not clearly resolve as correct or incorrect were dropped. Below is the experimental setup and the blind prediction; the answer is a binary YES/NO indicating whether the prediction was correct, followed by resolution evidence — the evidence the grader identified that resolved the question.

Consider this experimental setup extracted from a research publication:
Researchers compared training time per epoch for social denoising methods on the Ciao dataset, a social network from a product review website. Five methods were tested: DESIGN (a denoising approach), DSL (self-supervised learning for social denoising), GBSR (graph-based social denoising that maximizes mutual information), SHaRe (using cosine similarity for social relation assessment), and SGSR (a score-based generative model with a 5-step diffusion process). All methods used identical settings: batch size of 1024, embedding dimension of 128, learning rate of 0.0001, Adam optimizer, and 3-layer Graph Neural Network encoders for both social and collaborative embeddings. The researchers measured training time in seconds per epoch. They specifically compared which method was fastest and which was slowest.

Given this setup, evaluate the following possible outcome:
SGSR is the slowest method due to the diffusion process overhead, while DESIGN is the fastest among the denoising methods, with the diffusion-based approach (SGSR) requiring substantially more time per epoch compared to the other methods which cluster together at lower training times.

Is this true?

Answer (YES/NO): NO